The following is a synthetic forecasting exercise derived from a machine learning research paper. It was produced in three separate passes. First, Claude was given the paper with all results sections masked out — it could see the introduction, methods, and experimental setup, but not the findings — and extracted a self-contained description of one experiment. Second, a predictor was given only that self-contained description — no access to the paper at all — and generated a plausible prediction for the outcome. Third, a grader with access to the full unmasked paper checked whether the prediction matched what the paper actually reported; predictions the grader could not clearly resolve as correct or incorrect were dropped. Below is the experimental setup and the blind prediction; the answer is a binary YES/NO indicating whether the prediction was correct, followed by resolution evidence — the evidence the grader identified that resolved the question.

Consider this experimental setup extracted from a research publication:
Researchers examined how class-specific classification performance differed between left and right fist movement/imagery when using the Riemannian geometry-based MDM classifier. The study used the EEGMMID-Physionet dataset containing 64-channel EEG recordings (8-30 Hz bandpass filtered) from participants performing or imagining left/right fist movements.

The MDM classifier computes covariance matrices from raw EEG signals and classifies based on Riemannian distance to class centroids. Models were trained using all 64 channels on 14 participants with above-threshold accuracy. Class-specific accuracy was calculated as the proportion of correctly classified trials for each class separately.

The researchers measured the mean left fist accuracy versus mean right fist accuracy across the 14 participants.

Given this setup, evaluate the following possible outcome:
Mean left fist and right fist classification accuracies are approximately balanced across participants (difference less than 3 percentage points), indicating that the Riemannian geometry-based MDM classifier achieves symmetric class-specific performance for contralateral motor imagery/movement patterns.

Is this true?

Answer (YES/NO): NO